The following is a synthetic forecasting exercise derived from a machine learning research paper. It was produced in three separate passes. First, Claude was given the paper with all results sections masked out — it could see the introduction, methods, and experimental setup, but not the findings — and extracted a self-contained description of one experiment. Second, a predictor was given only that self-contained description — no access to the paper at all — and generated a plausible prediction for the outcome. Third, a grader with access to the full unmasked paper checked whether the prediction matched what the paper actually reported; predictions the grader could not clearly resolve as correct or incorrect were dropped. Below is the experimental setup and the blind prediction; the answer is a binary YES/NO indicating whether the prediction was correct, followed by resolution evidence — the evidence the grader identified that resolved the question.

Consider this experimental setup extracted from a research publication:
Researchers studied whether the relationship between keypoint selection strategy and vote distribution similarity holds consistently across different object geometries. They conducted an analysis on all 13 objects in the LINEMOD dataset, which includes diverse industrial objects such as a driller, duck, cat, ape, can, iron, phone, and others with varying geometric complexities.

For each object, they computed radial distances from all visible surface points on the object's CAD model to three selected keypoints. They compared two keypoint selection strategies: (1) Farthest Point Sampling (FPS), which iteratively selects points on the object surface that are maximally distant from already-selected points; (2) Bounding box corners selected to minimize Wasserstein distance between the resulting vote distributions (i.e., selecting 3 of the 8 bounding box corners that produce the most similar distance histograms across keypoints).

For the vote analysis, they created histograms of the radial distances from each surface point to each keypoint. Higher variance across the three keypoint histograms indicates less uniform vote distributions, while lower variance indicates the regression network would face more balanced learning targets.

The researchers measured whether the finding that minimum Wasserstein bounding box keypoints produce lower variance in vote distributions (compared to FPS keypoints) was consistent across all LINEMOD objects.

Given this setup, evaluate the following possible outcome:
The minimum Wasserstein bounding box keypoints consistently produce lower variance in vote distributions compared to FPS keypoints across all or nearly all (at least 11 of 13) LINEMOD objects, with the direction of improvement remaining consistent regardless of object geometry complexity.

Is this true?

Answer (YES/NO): YES